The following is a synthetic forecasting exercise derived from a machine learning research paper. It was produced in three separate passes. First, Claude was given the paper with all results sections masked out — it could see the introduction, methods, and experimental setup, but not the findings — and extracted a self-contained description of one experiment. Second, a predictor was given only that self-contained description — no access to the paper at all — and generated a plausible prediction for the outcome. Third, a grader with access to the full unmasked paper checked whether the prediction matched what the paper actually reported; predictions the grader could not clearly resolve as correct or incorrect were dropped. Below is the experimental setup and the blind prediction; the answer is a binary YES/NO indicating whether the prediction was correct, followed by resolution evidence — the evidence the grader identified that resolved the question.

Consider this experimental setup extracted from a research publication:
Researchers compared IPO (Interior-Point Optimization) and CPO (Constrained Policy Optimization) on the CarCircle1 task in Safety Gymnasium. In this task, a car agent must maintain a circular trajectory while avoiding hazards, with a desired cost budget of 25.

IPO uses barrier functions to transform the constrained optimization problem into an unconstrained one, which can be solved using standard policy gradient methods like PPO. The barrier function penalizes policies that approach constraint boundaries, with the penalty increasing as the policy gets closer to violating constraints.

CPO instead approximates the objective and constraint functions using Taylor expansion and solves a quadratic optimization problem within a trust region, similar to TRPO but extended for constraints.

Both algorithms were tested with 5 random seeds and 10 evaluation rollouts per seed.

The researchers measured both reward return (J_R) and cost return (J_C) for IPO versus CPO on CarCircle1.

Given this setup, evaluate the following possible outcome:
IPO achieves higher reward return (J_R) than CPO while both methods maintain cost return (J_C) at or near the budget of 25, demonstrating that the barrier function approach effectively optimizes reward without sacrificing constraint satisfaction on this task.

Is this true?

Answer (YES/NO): NO